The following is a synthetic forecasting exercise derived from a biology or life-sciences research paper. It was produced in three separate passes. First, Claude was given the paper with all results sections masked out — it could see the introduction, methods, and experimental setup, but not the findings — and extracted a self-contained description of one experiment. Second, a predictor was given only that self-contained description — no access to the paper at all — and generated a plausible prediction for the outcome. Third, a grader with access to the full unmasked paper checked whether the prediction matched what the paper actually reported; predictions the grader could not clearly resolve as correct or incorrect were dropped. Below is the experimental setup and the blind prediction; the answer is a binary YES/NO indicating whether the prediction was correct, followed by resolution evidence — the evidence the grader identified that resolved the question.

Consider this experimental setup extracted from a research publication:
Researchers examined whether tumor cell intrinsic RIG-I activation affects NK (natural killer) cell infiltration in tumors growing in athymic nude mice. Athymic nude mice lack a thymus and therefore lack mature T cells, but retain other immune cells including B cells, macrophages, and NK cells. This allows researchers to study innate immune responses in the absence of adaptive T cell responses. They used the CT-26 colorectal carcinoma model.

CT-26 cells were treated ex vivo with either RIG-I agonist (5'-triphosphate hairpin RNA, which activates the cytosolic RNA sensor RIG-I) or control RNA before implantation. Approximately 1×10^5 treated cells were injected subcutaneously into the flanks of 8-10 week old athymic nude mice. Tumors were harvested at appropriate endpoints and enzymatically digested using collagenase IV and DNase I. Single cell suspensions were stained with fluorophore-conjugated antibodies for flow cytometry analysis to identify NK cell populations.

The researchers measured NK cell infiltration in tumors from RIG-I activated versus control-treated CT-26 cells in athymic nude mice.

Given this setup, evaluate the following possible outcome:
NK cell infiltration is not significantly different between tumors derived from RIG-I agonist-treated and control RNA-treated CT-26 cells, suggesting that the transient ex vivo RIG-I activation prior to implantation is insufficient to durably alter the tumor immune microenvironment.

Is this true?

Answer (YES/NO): NO